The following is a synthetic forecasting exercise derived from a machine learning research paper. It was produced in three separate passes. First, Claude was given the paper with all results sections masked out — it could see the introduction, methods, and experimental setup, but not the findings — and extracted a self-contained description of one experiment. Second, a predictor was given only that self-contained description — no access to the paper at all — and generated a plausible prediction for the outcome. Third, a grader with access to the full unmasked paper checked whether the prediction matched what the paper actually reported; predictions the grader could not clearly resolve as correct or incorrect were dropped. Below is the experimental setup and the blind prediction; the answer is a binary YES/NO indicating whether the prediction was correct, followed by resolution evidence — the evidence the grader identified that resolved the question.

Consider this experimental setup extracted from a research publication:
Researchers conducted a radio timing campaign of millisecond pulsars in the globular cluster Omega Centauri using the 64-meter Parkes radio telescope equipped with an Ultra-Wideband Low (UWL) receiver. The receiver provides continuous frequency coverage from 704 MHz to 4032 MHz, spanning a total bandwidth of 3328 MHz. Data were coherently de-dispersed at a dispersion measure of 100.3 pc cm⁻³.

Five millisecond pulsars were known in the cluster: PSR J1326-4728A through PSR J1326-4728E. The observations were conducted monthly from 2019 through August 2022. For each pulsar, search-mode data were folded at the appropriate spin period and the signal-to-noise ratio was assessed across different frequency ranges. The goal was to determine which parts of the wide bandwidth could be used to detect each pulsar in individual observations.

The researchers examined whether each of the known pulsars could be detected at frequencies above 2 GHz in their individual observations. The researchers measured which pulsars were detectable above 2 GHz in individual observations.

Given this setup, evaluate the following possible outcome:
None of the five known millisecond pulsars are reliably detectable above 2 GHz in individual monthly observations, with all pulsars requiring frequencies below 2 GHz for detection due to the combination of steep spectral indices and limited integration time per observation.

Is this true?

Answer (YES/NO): NO